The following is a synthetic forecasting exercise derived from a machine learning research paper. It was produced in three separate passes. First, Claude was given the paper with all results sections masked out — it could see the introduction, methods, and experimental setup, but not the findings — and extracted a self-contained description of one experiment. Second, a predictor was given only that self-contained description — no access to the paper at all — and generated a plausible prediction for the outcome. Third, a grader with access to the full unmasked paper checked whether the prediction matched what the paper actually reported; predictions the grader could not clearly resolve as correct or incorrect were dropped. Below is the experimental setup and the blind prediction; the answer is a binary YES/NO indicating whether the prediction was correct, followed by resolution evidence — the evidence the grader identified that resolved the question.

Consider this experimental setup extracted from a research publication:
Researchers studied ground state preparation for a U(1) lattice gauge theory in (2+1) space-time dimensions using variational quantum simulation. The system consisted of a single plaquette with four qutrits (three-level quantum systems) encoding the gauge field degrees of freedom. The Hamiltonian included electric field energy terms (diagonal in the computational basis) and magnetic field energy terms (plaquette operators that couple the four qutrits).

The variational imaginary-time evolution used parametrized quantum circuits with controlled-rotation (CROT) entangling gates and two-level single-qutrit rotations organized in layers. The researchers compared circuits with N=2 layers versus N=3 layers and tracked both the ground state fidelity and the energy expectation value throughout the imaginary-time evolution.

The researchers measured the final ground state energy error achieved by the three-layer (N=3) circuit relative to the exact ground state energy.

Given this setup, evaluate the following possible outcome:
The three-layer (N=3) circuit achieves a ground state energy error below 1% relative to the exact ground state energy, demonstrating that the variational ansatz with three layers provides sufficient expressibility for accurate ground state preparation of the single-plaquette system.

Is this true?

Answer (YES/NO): YES